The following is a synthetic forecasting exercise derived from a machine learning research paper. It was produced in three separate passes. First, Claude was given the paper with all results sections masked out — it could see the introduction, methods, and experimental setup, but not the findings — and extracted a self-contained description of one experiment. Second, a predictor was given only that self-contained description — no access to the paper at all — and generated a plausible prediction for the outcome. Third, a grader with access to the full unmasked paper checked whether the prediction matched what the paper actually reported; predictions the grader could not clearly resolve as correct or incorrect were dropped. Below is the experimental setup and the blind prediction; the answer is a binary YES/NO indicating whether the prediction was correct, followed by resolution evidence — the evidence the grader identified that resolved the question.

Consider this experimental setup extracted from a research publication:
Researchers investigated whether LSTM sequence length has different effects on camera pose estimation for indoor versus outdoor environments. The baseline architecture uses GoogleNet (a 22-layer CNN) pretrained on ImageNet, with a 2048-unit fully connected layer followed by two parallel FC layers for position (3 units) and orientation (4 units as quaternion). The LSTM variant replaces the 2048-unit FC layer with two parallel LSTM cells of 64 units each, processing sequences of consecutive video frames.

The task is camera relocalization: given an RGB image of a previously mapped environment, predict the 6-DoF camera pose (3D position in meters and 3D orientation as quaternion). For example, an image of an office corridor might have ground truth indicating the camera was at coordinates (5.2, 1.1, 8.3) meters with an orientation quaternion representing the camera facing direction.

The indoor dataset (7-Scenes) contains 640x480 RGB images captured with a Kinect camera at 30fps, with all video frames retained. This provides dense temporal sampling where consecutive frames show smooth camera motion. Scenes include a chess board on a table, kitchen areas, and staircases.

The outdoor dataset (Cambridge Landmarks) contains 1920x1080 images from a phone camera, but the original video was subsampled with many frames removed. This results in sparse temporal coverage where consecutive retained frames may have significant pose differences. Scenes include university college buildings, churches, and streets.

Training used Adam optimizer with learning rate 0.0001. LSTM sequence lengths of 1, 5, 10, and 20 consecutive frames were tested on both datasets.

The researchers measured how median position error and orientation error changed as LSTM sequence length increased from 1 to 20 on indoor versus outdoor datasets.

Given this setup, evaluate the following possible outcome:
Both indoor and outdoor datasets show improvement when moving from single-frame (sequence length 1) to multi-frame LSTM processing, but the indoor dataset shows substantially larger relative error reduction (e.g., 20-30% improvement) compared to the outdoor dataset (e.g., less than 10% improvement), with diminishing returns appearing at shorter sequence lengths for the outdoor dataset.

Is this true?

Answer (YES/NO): NO